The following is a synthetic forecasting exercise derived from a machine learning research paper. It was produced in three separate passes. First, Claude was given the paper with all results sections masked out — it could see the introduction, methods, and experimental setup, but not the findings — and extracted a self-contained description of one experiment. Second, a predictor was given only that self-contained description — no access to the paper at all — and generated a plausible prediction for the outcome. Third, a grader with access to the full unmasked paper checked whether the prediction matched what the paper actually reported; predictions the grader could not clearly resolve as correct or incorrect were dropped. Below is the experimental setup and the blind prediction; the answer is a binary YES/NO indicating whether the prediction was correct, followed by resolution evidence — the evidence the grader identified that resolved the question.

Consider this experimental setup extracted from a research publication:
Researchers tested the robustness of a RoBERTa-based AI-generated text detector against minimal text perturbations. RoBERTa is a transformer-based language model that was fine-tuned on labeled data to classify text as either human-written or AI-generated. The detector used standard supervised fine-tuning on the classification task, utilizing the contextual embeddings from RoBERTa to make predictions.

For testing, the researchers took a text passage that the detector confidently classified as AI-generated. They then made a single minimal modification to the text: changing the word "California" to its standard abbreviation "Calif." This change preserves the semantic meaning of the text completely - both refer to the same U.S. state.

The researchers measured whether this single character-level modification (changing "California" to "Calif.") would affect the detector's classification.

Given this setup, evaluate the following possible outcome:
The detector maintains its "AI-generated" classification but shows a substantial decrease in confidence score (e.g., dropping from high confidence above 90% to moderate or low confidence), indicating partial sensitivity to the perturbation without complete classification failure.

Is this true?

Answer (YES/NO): NO